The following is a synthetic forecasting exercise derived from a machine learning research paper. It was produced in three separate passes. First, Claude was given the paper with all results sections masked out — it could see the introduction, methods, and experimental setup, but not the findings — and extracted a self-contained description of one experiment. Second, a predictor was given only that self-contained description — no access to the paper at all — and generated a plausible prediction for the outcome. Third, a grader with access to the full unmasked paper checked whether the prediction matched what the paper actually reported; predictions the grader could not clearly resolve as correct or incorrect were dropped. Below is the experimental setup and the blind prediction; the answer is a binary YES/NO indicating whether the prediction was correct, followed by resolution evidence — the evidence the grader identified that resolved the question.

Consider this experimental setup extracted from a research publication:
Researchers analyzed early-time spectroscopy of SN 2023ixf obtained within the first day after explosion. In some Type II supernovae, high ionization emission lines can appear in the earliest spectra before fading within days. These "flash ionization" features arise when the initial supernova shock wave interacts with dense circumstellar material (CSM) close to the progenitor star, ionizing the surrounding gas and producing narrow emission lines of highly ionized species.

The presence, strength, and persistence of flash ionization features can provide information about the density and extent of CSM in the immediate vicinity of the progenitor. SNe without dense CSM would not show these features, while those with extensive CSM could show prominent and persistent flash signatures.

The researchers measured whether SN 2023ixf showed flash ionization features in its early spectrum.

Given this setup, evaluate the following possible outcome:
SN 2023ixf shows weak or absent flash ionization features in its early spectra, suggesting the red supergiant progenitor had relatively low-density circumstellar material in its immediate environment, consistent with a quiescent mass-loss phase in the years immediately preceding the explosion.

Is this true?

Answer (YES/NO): NO